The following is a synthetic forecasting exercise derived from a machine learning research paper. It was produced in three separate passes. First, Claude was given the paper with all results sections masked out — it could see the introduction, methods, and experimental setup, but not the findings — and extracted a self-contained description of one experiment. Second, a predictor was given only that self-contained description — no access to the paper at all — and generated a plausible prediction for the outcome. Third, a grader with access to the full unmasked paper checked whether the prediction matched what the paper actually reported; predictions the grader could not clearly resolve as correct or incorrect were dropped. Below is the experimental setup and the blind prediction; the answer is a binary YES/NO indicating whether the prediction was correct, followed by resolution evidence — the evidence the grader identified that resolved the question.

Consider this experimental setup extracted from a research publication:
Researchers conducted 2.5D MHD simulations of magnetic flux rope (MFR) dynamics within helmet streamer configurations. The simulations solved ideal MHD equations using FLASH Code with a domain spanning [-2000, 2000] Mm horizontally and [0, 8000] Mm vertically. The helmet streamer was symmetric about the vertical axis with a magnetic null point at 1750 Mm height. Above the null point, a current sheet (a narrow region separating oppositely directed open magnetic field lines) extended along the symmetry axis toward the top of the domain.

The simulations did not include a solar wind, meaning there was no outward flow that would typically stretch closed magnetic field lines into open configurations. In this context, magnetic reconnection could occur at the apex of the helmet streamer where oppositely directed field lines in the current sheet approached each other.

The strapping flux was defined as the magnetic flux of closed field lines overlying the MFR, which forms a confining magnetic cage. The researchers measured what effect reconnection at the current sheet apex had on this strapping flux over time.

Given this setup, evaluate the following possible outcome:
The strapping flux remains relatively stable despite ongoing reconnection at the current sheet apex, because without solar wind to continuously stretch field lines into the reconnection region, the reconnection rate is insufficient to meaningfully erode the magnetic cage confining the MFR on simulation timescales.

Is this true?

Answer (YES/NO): NO